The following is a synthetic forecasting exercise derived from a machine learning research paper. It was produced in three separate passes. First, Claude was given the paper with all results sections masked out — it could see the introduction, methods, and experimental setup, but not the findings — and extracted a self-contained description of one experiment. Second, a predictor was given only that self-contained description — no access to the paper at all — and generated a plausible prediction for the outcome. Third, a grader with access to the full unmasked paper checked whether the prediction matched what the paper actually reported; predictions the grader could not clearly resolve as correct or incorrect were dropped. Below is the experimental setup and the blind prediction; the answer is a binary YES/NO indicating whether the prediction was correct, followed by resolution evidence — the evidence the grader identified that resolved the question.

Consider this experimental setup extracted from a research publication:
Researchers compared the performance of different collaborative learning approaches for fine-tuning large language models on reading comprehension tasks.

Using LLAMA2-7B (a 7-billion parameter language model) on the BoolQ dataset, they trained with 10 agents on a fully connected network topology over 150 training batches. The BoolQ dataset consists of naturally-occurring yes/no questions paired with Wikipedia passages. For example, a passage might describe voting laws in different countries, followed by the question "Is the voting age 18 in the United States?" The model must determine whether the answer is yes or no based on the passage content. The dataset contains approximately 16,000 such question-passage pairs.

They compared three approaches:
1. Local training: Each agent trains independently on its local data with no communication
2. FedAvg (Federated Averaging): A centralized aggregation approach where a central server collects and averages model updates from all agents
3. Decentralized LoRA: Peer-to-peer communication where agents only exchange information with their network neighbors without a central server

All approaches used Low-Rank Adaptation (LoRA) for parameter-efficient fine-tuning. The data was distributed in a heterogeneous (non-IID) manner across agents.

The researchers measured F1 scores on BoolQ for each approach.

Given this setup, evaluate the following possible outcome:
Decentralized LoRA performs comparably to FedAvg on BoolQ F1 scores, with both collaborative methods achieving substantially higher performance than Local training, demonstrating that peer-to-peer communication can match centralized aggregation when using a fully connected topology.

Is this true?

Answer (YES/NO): NO